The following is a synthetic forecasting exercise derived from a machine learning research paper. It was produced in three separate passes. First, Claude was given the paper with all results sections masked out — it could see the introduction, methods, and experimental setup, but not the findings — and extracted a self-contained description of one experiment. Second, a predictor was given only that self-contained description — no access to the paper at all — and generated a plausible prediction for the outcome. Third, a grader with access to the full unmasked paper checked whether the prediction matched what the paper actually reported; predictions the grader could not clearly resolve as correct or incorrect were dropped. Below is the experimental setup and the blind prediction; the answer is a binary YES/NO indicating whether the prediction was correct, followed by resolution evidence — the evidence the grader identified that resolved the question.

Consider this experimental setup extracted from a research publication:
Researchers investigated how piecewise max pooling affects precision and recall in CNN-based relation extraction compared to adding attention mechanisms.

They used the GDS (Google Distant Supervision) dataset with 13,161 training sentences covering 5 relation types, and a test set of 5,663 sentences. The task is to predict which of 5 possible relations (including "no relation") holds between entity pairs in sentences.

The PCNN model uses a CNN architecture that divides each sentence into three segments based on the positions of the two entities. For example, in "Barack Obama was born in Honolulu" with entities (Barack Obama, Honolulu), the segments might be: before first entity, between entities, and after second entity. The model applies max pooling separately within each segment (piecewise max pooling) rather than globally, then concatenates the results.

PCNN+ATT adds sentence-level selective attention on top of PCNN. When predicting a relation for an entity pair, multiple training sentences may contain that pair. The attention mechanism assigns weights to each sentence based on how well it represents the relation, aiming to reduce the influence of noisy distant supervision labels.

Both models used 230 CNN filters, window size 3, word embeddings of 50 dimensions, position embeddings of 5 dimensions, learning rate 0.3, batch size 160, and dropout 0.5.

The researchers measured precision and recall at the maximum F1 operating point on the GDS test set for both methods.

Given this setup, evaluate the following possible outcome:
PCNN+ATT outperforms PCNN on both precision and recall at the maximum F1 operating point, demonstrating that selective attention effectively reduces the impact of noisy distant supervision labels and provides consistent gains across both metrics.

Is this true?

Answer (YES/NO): NO